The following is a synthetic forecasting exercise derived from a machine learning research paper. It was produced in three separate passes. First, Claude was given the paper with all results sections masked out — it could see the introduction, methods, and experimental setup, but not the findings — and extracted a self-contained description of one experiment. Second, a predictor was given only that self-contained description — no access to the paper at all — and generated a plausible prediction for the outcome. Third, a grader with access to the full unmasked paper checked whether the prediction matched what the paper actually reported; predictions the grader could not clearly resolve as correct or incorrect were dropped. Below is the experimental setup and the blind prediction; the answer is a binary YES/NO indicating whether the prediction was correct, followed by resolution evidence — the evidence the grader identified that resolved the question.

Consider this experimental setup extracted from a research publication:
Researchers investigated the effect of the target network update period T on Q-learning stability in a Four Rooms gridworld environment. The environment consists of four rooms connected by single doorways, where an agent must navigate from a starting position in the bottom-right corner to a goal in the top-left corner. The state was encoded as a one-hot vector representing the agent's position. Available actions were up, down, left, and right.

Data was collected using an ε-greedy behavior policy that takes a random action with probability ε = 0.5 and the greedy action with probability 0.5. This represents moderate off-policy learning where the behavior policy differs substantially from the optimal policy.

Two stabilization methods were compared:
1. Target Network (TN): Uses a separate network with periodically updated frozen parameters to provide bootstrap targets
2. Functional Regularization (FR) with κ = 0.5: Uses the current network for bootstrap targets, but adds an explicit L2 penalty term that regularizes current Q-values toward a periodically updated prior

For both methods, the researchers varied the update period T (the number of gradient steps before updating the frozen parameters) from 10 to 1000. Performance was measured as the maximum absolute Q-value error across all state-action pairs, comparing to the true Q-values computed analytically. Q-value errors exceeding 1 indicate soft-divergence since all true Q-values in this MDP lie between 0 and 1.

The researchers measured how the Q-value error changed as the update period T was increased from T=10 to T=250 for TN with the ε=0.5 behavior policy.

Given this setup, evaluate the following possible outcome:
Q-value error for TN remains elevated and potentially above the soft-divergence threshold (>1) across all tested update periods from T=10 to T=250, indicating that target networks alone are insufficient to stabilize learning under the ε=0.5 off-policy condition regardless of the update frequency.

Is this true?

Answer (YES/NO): NO